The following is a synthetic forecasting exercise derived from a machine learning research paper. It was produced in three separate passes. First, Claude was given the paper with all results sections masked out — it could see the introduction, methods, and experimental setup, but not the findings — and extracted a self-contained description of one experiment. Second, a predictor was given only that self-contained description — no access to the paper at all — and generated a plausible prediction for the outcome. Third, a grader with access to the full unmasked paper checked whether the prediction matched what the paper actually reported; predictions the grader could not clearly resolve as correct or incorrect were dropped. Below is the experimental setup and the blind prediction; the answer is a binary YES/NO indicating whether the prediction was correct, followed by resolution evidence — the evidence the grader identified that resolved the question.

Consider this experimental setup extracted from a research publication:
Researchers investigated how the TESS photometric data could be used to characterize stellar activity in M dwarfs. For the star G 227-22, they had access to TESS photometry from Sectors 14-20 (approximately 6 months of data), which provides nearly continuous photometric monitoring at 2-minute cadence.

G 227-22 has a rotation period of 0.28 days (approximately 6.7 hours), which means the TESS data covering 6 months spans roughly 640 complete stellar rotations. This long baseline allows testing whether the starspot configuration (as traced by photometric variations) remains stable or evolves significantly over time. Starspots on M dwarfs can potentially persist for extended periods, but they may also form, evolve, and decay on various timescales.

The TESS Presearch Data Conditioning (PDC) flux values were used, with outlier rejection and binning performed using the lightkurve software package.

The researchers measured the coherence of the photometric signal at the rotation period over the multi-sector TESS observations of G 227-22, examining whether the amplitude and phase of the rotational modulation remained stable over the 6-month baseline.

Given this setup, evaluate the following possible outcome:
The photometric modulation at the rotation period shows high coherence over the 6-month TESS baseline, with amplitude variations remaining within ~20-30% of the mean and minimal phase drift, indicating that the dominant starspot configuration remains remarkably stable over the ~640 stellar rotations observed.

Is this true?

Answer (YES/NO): NO